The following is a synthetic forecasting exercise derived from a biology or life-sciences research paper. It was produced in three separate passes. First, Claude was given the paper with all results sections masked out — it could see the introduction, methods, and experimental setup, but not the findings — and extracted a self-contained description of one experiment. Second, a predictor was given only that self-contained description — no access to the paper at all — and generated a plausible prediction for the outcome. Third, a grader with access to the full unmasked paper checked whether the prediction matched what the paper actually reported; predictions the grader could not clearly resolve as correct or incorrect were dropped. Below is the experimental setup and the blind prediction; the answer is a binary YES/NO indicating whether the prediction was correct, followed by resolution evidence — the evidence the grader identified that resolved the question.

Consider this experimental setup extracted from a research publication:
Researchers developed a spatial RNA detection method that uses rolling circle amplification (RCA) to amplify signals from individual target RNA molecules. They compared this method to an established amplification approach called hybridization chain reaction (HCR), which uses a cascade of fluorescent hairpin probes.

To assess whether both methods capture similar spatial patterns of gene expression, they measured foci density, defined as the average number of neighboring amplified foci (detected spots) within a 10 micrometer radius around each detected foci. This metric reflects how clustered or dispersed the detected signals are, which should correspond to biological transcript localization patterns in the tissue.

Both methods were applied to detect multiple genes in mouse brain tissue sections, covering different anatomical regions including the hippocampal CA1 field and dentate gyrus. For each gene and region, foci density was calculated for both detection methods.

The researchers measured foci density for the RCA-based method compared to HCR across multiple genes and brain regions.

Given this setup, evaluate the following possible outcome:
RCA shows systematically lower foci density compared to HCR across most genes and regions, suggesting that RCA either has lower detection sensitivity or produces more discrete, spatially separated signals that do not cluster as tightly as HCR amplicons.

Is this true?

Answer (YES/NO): NO